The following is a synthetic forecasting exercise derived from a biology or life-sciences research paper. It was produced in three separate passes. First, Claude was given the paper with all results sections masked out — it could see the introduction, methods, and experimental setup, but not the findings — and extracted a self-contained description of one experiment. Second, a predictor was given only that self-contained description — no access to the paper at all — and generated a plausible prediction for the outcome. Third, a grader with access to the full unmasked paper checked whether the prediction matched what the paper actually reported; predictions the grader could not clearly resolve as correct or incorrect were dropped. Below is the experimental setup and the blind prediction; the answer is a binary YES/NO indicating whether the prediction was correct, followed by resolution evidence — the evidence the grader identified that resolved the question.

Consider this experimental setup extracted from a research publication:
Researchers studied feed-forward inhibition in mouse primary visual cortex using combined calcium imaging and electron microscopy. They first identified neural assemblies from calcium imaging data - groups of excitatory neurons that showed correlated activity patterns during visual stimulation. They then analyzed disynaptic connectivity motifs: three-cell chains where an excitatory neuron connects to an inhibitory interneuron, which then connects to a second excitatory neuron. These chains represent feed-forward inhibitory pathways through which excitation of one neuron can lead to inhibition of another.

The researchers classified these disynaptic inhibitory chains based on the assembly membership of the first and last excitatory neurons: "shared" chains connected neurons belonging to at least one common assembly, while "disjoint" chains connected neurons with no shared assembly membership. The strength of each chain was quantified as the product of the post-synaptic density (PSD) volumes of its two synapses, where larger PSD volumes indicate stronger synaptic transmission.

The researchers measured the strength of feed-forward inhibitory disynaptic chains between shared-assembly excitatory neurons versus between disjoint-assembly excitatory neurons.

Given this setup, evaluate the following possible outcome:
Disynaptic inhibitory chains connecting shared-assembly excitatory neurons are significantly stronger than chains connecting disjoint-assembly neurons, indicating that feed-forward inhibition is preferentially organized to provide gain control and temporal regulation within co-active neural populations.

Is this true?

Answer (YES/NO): NO